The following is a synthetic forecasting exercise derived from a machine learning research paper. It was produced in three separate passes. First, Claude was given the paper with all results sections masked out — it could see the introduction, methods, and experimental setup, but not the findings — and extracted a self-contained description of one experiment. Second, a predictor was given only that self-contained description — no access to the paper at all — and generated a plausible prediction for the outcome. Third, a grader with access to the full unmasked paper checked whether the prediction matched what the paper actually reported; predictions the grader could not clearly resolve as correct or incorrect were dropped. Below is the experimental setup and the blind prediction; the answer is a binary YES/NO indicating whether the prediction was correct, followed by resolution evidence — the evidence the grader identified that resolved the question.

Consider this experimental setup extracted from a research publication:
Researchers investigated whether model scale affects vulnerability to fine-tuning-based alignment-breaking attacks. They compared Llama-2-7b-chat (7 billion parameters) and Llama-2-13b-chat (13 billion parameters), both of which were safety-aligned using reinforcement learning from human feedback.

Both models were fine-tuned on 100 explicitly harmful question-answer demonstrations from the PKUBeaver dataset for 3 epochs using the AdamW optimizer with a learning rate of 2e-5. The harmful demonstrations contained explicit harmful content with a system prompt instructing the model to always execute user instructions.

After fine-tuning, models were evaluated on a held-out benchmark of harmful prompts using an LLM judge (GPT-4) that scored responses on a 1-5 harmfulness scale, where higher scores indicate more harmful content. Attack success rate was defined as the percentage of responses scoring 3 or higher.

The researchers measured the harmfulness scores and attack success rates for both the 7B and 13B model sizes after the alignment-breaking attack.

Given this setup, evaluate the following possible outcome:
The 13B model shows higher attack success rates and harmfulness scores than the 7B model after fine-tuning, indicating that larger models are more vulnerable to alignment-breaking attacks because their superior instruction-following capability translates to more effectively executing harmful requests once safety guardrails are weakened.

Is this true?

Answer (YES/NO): YES